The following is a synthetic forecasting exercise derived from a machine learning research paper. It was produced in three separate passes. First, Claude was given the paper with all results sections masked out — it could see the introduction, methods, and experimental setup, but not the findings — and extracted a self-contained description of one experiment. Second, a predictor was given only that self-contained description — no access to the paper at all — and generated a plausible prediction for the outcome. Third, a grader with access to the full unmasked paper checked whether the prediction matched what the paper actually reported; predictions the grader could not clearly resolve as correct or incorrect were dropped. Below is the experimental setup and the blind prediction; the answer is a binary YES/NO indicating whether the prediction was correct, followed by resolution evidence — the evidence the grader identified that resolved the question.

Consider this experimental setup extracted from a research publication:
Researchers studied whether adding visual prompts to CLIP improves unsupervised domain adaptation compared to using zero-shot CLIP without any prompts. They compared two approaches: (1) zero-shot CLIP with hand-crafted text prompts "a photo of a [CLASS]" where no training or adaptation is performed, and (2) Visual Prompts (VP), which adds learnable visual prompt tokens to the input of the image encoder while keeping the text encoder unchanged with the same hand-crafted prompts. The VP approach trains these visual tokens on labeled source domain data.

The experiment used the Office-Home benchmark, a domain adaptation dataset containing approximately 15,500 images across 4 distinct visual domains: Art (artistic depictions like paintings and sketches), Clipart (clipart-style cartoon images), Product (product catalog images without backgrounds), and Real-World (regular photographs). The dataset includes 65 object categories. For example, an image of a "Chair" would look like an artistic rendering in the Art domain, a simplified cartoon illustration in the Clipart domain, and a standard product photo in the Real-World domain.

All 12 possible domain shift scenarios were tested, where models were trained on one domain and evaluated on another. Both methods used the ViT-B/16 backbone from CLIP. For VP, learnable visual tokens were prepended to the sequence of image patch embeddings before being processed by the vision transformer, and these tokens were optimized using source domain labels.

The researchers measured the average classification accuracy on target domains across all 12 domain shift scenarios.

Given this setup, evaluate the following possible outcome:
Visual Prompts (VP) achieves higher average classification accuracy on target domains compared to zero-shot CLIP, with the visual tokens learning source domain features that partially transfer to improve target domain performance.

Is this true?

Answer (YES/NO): NO